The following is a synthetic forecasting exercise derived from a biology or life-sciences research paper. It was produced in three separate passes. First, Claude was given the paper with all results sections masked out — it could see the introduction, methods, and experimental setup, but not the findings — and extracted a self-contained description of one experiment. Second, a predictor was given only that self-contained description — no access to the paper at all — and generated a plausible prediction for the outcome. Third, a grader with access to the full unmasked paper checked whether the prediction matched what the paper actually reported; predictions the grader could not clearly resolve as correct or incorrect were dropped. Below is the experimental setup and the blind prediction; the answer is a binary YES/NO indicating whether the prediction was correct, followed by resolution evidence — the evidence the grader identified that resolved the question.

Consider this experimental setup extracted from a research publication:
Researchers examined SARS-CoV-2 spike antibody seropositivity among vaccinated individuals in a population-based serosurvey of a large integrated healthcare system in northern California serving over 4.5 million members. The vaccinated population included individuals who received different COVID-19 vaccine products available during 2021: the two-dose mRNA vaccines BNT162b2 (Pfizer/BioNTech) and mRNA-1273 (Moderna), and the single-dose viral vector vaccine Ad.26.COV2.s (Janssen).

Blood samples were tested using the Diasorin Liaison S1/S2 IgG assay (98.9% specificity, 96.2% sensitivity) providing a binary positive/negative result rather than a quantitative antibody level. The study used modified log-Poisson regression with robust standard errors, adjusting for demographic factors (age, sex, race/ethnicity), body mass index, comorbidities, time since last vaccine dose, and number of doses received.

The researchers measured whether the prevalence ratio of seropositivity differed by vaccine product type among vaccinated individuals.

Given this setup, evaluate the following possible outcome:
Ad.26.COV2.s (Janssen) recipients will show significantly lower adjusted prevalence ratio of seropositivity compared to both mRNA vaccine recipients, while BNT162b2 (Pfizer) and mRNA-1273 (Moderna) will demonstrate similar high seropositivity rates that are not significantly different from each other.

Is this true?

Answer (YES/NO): NO